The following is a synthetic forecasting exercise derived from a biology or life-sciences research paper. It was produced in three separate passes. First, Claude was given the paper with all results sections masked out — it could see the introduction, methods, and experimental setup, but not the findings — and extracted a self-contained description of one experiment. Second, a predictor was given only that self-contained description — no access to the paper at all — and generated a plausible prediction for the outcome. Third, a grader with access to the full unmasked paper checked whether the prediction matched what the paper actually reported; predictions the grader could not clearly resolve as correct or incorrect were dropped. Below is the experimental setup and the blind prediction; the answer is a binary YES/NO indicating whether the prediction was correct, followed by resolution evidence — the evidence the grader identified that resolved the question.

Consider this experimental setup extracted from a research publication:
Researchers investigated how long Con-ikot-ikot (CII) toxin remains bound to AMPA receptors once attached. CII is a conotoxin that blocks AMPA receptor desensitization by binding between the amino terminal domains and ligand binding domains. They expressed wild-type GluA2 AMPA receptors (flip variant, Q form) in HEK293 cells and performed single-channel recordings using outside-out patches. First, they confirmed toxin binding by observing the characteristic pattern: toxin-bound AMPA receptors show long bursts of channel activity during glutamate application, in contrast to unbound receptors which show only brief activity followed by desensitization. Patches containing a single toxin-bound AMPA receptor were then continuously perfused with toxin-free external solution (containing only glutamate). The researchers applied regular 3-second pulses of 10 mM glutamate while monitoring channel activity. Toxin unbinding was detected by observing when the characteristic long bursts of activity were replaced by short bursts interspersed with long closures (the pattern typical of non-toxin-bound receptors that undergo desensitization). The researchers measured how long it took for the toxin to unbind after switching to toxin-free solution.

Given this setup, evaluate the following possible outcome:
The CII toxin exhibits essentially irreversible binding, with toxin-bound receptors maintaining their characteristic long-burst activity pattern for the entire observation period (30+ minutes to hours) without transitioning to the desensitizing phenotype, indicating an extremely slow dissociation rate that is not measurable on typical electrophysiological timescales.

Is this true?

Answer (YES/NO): NO